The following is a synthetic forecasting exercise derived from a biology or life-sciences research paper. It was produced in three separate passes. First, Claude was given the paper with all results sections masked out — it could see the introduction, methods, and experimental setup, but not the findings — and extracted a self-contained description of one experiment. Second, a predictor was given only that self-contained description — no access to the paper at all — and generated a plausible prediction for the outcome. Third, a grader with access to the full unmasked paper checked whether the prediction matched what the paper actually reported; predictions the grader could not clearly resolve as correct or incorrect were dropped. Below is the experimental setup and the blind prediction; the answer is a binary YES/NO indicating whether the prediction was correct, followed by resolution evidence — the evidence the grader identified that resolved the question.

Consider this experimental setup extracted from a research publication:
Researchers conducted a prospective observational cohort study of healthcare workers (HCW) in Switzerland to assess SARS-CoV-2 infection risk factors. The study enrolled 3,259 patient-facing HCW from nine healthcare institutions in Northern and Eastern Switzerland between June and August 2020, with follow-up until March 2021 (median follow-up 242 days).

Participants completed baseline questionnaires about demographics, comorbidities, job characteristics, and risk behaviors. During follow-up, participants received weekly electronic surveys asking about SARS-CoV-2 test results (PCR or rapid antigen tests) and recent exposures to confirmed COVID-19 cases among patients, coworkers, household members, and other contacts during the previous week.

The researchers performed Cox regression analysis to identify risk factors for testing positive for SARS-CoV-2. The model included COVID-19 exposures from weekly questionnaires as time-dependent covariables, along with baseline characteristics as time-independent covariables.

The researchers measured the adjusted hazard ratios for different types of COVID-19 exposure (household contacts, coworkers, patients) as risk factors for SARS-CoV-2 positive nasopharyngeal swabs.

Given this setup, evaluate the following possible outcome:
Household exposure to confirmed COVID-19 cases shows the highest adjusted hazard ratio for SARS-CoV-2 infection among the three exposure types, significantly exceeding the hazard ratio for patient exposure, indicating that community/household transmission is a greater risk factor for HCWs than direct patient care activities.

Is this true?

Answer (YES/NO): YES